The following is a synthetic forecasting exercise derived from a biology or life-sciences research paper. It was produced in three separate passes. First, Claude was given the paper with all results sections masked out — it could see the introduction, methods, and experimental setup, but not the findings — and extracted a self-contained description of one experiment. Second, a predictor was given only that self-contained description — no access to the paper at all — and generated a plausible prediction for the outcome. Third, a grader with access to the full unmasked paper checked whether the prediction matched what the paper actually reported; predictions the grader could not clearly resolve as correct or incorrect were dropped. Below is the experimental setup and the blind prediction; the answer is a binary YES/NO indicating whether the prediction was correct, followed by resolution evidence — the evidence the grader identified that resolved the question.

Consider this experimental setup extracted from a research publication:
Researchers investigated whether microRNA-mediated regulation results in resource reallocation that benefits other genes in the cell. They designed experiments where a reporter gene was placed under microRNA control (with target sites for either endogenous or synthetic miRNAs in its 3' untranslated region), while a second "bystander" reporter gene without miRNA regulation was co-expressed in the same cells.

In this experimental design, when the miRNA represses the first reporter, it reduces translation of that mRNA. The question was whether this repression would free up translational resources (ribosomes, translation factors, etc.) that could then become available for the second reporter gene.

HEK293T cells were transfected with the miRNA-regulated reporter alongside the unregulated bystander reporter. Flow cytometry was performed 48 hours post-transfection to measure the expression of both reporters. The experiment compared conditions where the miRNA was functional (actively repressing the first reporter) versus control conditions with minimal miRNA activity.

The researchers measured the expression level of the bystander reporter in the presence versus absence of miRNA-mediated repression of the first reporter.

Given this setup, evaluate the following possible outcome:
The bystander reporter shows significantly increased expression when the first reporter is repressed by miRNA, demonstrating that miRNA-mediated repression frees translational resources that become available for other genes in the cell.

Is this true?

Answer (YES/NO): YES